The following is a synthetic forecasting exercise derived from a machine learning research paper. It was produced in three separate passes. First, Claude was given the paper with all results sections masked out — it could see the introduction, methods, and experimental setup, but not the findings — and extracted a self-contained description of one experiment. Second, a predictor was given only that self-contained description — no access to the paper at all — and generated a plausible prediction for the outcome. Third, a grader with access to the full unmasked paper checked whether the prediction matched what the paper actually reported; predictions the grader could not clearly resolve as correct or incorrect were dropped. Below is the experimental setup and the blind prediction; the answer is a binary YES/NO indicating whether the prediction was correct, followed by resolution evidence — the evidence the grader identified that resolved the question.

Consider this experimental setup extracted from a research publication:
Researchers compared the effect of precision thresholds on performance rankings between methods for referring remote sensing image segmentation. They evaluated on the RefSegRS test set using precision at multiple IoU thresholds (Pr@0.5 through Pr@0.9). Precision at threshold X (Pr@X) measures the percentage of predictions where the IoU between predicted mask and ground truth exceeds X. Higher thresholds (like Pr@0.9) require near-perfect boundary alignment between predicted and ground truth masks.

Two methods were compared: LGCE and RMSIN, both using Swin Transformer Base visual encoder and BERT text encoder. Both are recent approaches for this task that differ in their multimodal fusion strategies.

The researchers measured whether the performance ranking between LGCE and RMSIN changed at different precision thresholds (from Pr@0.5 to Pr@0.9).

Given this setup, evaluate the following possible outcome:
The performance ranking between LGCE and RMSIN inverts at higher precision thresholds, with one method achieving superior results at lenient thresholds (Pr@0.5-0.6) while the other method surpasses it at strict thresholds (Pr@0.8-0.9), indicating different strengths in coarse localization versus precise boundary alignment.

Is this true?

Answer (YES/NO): NO